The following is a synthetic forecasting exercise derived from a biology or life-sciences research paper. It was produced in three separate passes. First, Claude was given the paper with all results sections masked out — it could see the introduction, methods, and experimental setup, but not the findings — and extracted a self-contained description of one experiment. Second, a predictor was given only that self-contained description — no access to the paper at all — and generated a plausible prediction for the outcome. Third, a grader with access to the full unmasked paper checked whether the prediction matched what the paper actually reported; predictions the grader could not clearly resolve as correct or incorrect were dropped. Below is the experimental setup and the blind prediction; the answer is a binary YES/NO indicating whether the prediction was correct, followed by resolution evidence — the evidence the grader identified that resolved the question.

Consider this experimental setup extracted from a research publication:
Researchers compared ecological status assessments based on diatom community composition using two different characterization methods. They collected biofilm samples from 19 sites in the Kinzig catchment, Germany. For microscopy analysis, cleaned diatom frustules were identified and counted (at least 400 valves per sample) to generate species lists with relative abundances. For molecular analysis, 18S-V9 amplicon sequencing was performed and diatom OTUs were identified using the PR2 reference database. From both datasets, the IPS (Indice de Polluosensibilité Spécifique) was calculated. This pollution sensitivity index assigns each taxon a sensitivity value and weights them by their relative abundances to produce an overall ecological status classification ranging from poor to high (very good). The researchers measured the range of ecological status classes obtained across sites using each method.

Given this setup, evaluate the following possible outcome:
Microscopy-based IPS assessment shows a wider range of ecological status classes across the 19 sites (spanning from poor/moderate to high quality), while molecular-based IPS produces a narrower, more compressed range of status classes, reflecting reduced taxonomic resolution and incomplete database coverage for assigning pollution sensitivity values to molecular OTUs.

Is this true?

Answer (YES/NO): NO